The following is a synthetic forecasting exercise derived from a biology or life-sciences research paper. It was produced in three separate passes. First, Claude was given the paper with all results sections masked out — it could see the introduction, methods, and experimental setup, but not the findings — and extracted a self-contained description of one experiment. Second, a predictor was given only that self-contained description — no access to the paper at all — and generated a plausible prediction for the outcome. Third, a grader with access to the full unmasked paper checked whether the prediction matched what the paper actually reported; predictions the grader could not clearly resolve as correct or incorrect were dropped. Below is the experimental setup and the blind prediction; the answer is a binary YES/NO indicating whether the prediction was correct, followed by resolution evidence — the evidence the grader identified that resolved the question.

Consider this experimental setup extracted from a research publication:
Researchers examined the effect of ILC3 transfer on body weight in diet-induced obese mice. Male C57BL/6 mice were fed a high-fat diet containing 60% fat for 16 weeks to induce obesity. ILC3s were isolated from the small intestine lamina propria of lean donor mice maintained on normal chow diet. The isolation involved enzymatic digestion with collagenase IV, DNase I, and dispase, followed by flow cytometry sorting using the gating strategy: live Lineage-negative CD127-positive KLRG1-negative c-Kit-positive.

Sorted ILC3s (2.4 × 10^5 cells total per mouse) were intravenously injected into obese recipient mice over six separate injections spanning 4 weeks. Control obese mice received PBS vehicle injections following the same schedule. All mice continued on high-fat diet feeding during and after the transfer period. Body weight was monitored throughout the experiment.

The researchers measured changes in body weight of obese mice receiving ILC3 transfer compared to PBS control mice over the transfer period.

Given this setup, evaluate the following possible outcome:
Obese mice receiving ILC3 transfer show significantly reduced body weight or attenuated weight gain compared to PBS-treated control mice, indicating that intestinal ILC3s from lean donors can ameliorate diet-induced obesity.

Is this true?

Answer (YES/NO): NO